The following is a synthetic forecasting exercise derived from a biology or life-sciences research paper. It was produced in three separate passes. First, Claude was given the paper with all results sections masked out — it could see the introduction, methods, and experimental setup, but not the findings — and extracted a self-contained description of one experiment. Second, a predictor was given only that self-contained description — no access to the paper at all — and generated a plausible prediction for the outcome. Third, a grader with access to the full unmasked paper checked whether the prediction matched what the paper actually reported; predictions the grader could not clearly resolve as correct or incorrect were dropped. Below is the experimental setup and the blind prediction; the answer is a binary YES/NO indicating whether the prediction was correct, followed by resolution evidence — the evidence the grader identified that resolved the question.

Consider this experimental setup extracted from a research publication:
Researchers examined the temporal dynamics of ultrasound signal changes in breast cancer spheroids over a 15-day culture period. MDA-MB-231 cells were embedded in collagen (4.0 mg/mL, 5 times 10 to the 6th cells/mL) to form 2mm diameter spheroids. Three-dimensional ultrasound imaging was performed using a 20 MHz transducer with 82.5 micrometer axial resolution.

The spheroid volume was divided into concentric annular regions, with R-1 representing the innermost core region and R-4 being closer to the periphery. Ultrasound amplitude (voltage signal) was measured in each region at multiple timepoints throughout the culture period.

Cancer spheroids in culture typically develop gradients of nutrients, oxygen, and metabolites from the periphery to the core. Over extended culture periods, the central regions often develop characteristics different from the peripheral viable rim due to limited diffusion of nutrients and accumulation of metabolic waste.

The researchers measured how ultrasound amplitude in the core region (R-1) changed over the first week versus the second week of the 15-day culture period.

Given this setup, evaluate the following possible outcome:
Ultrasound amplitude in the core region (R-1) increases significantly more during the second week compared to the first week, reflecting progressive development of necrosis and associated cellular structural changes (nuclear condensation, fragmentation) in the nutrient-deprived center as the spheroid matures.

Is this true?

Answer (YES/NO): NO